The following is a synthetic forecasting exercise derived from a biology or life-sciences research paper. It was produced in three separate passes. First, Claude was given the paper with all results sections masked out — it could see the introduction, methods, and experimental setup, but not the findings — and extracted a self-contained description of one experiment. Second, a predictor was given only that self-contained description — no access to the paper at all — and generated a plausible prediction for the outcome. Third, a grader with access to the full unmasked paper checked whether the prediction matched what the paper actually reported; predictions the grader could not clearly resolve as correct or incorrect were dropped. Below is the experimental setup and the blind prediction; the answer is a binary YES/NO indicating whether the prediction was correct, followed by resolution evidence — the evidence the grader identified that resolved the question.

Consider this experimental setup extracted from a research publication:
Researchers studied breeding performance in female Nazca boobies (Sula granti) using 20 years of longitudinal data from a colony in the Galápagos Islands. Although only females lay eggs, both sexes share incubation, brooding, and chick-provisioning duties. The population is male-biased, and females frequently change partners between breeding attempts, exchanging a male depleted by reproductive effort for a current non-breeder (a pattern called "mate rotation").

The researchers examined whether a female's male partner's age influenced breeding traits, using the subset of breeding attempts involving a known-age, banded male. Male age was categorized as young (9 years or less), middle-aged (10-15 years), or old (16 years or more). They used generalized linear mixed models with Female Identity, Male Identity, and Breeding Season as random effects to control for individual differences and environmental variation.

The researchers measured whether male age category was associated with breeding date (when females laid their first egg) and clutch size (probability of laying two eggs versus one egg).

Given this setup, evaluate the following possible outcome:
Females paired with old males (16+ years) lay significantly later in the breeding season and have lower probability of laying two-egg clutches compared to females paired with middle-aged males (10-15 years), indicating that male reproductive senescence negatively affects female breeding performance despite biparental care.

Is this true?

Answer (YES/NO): NO